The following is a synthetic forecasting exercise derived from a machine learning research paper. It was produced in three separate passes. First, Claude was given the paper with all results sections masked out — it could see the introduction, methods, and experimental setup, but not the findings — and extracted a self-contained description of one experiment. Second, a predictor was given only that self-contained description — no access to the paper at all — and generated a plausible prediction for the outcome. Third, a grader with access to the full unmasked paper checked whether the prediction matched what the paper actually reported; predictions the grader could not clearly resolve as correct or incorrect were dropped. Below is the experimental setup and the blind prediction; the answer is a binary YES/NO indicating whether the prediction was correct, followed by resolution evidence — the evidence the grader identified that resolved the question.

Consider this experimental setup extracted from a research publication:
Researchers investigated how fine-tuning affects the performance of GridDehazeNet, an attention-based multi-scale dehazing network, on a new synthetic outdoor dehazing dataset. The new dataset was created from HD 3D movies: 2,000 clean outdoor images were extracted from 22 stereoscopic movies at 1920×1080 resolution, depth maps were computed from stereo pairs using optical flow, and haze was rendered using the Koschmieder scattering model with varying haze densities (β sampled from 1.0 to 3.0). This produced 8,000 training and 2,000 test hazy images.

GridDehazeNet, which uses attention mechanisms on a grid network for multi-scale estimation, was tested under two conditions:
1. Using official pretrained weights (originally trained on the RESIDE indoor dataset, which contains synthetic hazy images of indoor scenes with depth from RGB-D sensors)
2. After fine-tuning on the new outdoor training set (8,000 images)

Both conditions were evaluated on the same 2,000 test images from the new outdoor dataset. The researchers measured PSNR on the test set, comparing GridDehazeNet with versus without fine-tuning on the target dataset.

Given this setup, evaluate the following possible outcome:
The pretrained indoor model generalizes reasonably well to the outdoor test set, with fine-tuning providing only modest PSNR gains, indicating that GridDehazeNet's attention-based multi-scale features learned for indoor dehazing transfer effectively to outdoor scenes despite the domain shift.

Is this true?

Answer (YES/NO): NO